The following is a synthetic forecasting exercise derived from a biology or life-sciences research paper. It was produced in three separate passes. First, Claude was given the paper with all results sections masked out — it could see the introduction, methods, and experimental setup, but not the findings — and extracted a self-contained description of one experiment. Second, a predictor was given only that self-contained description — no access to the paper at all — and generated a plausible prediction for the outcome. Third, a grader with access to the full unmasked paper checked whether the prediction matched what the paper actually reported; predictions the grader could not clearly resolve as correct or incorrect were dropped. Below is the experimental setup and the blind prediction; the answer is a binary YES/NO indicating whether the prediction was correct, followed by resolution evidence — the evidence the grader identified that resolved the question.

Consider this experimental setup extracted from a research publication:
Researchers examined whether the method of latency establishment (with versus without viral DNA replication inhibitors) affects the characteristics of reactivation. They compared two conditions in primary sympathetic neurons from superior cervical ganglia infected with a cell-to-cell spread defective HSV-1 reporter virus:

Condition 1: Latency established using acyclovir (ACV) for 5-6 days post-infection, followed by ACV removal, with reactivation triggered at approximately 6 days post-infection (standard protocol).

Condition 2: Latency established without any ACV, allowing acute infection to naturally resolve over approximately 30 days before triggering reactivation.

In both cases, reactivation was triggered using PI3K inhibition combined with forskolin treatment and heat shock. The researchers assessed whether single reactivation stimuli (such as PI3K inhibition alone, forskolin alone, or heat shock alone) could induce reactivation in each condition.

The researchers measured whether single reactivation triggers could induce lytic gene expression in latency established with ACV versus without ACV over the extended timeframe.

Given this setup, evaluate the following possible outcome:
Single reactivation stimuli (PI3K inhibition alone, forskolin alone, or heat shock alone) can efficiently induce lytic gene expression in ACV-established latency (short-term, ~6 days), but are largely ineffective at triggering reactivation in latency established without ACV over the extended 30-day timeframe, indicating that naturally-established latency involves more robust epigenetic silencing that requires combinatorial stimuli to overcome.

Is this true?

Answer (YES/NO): YES